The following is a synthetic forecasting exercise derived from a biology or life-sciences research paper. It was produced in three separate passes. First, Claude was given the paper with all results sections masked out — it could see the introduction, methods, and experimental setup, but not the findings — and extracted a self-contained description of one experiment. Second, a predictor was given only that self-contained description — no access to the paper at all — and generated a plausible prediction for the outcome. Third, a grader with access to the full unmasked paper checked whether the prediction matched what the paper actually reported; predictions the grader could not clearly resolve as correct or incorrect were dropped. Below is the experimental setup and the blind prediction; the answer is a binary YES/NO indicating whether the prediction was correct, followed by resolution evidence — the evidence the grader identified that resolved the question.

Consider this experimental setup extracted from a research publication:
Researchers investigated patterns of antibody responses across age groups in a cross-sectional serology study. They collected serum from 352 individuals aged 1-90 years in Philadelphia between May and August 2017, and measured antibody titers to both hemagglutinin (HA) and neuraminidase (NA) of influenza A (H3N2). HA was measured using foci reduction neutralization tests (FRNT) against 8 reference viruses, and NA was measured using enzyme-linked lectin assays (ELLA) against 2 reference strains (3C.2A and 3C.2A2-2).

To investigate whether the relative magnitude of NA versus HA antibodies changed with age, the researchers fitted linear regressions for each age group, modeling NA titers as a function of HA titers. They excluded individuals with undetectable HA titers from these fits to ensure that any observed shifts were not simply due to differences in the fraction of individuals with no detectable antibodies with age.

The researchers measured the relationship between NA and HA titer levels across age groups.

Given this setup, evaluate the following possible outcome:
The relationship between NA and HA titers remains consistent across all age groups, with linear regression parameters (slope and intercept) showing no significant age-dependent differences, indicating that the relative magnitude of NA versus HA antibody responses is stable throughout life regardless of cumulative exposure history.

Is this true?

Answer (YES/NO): NO